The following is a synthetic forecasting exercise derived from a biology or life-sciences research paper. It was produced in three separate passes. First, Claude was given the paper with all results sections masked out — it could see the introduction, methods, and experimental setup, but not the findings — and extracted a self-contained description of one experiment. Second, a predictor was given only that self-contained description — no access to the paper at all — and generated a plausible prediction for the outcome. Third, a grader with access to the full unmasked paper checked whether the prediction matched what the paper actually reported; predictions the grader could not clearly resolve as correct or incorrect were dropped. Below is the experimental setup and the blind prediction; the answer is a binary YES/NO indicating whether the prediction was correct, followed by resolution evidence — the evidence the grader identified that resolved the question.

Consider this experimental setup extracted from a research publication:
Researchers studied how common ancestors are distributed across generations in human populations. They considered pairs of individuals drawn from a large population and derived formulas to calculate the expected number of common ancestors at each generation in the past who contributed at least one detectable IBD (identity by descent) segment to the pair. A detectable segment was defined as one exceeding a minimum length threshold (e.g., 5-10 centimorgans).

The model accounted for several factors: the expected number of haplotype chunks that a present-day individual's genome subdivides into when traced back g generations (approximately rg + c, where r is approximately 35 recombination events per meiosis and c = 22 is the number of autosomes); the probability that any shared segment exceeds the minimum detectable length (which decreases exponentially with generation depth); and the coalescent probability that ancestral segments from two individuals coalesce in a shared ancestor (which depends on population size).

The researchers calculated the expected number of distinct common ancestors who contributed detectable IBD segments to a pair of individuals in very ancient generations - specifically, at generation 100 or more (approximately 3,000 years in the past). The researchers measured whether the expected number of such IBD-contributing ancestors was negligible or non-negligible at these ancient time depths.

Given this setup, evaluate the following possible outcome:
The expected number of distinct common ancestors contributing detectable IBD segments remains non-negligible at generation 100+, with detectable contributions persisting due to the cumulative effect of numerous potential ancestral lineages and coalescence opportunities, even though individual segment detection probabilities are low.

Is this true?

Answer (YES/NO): YES